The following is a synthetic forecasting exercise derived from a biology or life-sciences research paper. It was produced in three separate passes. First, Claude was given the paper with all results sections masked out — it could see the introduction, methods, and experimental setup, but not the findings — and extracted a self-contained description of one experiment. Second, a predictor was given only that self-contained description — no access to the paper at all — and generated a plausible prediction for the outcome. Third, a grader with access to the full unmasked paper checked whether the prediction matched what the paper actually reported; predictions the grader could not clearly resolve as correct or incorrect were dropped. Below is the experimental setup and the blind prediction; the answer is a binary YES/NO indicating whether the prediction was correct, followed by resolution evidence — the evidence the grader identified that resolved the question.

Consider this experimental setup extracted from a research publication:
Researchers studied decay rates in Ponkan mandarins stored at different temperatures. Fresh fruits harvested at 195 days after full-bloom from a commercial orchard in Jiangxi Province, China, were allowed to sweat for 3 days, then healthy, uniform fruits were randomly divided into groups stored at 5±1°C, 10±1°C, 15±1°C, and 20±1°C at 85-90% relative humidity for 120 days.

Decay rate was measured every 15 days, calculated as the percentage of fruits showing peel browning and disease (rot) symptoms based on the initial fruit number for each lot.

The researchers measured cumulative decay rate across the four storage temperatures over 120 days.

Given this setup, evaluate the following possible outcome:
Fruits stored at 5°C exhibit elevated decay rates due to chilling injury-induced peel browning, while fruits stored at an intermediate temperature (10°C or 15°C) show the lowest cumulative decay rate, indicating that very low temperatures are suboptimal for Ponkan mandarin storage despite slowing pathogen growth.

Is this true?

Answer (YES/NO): NO